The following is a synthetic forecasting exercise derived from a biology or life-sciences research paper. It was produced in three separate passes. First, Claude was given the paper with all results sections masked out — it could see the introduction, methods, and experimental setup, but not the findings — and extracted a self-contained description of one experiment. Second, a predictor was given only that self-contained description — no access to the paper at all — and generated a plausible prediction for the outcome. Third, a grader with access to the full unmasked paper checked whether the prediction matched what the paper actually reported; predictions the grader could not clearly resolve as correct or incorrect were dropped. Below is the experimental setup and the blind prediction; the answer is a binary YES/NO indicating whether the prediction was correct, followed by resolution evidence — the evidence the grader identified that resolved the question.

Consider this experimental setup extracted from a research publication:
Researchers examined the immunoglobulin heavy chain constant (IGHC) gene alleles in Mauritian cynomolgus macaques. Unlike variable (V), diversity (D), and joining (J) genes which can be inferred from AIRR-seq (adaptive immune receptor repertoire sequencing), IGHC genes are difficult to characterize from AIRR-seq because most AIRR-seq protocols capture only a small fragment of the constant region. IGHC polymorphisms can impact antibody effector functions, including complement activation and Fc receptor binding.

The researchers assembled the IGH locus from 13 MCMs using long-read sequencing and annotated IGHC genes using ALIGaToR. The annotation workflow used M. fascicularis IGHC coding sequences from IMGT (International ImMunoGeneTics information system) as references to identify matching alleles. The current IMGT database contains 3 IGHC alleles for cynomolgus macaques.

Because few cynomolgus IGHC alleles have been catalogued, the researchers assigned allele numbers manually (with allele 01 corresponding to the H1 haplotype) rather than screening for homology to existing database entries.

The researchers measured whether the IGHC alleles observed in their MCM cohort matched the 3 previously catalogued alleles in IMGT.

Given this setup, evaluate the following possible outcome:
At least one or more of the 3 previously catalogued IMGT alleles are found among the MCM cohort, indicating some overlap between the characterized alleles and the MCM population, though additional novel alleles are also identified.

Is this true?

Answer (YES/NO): YES